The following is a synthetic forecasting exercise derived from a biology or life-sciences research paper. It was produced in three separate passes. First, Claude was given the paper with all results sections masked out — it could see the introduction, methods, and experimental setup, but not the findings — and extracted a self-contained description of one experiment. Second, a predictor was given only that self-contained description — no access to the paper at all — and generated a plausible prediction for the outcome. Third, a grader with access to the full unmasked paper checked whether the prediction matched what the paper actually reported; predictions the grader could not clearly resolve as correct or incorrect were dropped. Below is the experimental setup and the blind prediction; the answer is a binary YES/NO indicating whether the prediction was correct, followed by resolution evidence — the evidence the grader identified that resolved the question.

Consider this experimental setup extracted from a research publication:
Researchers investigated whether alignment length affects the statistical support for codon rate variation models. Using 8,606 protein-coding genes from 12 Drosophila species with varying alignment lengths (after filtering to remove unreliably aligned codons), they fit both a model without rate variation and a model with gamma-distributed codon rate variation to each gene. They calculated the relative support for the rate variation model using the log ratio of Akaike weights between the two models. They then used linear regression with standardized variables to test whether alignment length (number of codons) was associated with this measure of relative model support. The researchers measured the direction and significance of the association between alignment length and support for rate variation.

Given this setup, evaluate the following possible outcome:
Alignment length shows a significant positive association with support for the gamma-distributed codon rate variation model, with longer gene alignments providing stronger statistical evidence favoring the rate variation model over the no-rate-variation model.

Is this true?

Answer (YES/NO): YES